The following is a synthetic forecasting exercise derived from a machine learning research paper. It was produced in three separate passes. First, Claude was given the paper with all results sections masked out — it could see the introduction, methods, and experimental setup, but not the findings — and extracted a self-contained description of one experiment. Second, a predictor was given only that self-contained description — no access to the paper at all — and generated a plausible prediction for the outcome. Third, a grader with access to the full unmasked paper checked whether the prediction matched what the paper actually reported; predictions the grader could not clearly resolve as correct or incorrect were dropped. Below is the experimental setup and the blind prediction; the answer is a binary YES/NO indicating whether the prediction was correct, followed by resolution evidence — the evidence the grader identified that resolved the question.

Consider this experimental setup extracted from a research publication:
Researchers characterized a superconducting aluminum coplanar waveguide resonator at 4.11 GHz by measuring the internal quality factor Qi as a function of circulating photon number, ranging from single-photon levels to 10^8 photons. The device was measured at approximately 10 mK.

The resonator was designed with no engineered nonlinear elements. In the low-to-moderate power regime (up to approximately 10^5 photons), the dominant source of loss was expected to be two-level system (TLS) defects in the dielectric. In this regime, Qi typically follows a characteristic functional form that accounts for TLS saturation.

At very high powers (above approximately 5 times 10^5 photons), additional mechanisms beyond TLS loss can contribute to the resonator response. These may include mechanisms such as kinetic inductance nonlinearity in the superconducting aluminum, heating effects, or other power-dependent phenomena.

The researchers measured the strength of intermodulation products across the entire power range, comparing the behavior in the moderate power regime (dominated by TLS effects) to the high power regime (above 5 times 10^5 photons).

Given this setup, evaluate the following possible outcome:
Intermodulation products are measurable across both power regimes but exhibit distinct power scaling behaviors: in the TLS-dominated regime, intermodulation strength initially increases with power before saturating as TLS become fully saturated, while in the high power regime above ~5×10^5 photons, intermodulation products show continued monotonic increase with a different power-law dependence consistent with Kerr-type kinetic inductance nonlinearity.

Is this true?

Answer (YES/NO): NO